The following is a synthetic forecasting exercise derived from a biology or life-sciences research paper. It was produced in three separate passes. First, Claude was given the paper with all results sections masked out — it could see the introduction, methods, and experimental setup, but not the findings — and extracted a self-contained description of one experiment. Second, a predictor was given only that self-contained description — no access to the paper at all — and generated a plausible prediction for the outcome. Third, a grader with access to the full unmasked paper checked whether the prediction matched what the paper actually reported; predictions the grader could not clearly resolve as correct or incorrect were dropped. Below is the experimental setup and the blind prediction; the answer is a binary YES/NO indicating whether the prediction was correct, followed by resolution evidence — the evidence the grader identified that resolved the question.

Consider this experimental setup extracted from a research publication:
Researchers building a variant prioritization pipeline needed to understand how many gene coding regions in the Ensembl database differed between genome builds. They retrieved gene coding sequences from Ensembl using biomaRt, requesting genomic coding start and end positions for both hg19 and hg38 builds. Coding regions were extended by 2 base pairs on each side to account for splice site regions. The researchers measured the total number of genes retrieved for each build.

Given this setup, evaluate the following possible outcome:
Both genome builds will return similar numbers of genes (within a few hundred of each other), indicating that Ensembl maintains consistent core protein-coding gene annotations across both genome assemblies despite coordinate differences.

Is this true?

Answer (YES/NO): NO